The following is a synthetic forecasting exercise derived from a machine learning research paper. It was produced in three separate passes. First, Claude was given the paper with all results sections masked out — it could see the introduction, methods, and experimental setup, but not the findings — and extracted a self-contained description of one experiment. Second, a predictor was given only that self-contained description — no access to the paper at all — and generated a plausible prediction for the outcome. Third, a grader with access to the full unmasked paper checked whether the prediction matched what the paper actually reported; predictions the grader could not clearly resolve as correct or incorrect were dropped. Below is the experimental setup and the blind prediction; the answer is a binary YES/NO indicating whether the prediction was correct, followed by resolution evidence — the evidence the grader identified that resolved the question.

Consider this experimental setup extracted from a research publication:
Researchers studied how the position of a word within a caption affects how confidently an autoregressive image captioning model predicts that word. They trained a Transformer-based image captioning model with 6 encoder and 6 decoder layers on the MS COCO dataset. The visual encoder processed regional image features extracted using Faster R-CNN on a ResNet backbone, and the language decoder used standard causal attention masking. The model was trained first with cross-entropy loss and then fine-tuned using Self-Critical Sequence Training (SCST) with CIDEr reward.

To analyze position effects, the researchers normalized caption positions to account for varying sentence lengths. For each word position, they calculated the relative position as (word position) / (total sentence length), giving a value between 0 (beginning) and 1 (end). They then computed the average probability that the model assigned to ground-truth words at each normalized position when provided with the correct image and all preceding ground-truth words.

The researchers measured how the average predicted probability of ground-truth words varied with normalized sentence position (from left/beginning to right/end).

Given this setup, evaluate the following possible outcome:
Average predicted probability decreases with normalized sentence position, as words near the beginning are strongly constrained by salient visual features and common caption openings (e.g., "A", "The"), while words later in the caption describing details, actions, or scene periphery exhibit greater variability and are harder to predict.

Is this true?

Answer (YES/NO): NO